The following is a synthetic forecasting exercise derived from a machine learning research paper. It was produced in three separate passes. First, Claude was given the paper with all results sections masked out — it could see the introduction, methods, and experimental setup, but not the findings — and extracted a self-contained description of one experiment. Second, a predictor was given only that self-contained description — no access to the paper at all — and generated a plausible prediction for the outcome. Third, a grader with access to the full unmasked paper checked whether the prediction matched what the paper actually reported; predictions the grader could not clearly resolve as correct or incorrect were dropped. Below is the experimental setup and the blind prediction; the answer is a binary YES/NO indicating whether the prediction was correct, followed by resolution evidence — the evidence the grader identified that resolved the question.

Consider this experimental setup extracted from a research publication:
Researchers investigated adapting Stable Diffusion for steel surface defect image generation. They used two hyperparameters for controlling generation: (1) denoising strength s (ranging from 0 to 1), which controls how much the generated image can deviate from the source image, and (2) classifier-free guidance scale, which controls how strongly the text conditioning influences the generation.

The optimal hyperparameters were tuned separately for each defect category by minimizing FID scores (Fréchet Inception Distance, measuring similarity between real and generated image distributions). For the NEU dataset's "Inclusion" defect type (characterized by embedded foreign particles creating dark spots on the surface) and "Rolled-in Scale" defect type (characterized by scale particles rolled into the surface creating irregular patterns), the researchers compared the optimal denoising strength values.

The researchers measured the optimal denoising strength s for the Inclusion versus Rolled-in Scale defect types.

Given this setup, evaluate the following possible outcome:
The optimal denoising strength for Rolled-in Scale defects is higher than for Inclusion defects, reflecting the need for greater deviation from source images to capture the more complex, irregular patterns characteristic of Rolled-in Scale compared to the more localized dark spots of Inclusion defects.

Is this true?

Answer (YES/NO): NO